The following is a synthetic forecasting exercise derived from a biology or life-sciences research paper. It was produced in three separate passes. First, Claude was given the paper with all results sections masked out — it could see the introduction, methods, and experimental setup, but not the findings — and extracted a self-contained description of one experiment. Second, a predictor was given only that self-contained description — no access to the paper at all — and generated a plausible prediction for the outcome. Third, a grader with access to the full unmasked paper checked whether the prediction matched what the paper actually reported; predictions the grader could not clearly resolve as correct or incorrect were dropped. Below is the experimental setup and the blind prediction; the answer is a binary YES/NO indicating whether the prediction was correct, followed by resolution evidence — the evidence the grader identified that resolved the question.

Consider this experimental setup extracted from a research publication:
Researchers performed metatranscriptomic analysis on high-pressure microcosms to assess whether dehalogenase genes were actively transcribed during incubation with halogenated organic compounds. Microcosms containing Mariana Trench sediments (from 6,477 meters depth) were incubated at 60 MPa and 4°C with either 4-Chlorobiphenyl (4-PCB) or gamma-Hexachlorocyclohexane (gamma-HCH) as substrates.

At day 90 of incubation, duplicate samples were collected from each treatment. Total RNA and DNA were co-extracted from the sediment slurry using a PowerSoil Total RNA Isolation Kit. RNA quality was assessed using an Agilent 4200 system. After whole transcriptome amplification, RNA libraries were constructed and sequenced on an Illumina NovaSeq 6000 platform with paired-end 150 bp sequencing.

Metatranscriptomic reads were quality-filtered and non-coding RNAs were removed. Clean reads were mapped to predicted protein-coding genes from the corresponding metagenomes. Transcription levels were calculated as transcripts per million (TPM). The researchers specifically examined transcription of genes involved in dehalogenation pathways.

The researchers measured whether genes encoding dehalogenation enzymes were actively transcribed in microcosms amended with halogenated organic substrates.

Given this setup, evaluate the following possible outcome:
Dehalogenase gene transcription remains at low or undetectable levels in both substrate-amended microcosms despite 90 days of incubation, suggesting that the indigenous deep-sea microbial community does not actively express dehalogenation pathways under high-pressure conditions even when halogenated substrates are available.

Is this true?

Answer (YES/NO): NO